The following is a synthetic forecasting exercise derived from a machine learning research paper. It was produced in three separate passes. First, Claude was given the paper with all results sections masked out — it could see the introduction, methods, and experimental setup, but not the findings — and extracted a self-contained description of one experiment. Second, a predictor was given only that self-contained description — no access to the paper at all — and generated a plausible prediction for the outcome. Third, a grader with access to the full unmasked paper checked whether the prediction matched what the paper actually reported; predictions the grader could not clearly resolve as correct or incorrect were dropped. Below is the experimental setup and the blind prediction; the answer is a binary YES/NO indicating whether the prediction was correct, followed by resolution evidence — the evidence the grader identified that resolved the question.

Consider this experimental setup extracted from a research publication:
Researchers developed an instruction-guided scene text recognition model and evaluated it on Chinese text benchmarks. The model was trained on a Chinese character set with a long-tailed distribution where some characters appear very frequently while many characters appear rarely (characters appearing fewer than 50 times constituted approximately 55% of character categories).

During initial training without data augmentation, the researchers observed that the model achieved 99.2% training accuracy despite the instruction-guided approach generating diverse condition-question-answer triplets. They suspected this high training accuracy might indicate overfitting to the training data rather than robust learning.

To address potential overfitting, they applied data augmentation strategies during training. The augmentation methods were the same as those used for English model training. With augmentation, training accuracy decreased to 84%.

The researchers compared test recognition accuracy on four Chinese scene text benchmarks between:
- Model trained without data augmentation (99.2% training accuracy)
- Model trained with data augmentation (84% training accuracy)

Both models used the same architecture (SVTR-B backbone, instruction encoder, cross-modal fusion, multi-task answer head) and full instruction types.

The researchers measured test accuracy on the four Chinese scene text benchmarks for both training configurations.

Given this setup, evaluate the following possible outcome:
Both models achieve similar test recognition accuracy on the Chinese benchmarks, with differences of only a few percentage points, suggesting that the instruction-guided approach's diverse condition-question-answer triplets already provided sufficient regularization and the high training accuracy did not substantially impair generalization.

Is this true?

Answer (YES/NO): NO